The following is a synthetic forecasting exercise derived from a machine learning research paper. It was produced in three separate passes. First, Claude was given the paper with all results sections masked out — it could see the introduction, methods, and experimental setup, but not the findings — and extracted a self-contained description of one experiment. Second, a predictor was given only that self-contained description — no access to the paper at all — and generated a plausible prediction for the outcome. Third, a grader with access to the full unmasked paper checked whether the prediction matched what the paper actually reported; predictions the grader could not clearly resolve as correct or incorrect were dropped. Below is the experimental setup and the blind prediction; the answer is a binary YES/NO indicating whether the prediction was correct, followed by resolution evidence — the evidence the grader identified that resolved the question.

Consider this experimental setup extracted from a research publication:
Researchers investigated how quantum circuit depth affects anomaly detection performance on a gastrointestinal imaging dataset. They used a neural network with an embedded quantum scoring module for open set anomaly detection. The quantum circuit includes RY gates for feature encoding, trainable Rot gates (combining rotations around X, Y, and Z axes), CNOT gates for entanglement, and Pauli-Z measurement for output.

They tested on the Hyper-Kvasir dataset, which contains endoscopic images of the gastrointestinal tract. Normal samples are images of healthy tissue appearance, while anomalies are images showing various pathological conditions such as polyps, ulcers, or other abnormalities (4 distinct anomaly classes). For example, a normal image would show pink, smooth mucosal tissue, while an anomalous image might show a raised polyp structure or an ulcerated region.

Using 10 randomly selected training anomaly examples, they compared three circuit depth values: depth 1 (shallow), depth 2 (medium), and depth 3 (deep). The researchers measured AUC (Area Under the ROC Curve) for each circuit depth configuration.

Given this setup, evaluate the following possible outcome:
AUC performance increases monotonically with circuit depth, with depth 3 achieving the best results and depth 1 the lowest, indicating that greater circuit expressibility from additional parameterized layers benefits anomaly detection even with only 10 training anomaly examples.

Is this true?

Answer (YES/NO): NO